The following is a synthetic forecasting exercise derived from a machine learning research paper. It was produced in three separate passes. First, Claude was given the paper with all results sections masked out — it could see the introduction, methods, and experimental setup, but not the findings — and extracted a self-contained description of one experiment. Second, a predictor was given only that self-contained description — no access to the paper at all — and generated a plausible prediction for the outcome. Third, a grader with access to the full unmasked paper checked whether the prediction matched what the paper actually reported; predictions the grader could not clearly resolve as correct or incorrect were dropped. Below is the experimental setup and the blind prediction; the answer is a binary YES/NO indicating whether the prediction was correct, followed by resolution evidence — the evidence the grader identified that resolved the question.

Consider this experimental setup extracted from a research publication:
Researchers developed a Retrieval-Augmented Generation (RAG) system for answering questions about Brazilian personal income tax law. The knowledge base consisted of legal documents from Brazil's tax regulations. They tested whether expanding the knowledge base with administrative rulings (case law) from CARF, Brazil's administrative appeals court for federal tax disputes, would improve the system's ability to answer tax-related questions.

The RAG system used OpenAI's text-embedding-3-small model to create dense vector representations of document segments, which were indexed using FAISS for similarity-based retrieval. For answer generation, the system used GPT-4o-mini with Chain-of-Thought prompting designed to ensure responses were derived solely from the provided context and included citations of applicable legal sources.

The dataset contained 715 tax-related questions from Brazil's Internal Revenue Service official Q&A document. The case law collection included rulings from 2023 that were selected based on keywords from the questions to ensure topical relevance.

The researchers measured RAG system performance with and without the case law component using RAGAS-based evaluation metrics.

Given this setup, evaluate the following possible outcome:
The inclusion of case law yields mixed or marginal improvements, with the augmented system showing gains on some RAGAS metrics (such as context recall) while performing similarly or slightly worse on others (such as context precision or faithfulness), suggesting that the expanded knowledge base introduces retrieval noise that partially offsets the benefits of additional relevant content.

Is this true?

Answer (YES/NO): NO